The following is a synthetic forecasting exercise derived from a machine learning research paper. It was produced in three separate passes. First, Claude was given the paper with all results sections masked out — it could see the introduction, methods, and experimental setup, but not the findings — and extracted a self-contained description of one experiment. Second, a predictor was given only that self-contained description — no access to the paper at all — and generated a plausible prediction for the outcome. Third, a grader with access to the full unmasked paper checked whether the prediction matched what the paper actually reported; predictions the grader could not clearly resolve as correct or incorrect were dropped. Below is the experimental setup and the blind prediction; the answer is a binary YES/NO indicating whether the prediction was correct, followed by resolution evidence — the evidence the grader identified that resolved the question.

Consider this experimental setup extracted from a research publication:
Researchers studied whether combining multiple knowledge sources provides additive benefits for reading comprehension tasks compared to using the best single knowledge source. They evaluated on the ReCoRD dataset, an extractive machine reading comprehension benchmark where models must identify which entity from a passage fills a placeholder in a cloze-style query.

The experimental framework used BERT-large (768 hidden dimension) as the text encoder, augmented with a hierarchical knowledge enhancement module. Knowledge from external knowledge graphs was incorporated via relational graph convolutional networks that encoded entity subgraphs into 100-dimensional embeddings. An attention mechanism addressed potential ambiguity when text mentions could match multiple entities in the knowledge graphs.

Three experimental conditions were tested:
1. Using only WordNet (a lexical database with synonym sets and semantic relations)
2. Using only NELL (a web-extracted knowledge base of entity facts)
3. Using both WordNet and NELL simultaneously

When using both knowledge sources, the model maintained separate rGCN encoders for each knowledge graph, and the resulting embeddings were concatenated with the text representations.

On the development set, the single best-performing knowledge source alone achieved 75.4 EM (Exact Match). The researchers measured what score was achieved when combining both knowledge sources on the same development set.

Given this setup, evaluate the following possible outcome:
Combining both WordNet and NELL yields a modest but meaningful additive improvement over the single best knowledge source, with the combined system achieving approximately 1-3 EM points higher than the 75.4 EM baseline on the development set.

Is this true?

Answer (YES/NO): NO